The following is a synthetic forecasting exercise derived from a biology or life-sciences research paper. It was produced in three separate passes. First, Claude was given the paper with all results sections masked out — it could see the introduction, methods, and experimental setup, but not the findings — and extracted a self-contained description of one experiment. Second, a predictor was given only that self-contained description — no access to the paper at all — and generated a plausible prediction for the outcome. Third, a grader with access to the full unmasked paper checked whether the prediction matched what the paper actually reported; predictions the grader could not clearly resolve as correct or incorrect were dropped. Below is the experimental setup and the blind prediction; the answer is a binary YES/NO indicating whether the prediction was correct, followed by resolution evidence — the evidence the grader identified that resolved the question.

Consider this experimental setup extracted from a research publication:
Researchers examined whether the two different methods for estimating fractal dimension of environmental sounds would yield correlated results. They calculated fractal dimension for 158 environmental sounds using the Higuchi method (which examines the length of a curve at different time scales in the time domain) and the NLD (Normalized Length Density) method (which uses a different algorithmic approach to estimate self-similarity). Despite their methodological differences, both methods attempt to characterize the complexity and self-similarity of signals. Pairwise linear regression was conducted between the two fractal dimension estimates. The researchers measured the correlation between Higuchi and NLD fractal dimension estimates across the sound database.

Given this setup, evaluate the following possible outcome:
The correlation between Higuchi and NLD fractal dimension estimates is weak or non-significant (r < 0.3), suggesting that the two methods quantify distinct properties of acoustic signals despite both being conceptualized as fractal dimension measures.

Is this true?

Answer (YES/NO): NO